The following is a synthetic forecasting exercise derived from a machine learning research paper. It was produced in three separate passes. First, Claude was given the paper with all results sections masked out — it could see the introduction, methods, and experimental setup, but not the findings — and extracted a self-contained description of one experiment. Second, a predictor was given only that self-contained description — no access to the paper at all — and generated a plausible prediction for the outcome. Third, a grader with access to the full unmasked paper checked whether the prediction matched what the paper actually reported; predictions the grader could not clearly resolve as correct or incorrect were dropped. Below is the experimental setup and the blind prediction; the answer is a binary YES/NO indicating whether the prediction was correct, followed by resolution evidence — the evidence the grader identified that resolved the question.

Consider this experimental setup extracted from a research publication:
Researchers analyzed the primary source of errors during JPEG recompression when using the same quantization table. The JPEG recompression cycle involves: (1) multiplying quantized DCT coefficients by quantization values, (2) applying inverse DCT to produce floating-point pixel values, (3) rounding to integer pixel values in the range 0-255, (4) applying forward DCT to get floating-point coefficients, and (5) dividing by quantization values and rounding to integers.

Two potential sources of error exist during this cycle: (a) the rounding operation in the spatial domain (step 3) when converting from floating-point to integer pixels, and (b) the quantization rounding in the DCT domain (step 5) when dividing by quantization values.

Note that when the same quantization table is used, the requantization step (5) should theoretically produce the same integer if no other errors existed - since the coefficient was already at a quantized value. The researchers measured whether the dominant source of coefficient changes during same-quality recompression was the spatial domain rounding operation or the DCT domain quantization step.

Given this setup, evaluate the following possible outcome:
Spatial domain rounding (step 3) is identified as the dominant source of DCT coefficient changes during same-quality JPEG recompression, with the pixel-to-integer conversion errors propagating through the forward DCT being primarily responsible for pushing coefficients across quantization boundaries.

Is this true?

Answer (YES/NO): YES